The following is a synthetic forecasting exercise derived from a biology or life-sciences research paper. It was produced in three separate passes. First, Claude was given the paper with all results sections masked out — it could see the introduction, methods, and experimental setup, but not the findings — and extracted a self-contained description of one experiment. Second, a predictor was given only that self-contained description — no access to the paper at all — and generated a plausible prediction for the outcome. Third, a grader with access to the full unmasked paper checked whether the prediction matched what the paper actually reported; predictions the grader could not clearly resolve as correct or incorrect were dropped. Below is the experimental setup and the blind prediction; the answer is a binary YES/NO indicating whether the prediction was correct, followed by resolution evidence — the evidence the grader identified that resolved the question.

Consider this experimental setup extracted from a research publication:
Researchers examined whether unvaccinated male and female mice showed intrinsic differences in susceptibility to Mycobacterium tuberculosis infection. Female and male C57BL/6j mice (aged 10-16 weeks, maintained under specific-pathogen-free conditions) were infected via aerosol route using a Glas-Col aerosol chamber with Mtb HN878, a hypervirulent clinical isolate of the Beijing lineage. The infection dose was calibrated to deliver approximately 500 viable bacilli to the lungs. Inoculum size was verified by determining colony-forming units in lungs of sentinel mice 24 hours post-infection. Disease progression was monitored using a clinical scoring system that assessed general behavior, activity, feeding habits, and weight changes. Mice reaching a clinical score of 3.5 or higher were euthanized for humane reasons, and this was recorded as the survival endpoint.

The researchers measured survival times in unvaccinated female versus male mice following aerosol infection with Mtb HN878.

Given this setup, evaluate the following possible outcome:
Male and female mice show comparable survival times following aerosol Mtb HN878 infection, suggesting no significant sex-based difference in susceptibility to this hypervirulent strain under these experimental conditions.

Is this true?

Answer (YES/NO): NO